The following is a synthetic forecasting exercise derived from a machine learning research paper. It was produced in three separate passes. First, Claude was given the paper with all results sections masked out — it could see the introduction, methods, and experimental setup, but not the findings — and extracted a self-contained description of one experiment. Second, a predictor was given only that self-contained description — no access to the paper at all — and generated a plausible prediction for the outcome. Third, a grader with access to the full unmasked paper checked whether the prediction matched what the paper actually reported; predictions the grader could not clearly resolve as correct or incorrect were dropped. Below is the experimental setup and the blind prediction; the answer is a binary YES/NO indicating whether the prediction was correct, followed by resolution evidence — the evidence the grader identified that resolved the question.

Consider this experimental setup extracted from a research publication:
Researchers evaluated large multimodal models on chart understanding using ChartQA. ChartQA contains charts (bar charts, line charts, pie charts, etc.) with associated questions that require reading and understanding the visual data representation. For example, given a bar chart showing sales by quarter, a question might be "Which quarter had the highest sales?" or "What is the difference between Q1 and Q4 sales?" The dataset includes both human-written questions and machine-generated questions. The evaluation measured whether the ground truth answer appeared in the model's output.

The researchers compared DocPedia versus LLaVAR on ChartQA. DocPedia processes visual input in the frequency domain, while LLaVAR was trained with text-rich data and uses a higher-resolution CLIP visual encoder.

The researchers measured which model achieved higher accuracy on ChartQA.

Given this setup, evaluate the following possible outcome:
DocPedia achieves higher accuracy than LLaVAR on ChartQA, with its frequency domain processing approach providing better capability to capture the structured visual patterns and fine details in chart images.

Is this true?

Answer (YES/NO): YES